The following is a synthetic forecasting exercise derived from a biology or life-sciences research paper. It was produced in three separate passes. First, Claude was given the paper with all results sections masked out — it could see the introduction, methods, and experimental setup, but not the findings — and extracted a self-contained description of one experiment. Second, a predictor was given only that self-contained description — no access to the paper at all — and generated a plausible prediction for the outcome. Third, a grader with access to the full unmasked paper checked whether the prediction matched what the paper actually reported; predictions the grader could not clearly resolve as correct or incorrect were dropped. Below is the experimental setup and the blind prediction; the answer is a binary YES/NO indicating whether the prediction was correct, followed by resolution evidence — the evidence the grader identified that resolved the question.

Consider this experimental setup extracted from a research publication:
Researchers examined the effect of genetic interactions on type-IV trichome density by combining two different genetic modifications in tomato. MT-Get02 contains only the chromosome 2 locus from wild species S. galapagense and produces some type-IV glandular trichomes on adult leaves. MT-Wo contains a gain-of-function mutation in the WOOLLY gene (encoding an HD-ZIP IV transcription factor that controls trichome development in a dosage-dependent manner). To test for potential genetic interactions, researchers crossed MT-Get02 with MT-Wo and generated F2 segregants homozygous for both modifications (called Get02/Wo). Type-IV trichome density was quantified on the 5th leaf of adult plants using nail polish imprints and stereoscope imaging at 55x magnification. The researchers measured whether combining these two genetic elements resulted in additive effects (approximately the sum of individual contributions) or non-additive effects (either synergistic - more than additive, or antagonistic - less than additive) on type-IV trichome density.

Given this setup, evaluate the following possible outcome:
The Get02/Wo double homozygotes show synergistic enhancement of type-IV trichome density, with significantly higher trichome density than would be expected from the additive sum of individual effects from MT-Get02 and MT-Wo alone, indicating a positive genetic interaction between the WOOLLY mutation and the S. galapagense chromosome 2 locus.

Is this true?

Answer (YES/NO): YES